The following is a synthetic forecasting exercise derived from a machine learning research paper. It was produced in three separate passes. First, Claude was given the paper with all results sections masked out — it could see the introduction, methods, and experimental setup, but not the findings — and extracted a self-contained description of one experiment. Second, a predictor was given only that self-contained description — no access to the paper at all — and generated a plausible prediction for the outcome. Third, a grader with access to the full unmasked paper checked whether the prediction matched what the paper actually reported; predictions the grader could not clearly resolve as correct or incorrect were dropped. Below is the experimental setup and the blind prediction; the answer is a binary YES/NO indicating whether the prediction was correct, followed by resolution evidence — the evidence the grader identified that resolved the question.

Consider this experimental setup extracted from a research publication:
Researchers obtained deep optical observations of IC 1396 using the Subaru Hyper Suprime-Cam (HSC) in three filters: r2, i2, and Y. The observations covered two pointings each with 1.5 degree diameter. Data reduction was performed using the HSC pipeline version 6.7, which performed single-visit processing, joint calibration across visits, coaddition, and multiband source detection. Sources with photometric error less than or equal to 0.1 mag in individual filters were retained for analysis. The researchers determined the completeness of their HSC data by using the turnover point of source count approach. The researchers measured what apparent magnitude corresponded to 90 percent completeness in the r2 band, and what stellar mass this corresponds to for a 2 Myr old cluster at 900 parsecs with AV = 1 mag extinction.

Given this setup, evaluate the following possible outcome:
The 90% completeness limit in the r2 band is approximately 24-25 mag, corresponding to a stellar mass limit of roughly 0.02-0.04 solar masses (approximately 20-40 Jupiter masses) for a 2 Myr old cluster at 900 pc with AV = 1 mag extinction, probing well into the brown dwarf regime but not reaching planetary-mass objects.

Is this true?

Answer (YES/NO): YES